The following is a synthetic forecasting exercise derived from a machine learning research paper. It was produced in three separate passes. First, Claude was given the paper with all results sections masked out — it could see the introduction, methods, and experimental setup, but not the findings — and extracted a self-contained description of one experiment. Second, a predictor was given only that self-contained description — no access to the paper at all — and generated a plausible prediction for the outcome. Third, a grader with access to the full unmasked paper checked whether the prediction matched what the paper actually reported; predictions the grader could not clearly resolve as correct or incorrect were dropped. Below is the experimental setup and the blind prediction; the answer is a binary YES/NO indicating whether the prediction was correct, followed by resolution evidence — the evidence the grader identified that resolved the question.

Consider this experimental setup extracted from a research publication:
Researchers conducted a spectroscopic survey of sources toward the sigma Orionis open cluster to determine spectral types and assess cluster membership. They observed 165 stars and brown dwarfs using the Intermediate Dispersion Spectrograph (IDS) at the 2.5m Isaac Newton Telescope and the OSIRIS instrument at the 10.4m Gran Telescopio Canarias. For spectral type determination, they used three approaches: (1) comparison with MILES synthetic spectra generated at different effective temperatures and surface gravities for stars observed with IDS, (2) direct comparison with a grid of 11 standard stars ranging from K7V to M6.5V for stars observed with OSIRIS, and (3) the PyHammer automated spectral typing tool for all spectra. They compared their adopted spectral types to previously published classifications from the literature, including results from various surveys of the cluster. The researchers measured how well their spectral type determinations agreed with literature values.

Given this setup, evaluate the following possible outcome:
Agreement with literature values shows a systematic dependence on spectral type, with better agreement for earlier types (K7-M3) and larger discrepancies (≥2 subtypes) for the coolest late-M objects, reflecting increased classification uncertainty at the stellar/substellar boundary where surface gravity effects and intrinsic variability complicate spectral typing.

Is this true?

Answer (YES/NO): NO